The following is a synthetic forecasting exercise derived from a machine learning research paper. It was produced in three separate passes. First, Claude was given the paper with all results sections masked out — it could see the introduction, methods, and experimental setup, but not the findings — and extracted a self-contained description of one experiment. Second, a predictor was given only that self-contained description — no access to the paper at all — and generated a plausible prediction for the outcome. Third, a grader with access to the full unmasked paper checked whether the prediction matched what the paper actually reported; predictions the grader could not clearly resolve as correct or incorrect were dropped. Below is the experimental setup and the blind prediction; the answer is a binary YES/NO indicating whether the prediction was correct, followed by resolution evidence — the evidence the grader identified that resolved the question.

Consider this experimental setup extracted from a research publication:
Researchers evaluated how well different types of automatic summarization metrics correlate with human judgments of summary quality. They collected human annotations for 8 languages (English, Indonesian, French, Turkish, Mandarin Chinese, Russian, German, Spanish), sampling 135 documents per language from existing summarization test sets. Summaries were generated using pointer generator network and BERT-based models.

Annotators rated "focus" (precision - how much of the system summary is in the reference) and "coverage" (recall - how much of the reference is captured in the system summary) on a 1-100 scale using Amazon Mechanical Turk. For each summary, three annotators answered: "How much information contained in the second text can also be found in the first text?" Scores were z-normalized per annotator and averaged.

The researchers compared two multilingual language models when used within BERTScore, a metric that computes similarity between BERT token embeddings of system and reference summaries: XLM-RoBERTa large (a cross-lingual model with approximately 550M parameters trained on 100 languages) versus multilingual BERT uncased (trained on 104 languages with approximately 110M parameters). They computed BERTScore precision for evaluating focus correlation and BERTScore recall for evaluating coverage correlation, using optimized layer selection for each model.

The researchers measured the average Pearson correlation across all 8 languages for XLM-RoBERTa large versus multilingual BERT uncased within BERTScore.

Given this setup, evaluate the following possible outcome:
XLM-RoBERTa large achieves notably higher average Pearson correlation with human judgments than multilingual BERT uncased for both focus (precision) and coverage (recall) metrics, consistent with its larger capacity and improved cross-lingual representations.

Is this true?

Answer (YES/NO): NO